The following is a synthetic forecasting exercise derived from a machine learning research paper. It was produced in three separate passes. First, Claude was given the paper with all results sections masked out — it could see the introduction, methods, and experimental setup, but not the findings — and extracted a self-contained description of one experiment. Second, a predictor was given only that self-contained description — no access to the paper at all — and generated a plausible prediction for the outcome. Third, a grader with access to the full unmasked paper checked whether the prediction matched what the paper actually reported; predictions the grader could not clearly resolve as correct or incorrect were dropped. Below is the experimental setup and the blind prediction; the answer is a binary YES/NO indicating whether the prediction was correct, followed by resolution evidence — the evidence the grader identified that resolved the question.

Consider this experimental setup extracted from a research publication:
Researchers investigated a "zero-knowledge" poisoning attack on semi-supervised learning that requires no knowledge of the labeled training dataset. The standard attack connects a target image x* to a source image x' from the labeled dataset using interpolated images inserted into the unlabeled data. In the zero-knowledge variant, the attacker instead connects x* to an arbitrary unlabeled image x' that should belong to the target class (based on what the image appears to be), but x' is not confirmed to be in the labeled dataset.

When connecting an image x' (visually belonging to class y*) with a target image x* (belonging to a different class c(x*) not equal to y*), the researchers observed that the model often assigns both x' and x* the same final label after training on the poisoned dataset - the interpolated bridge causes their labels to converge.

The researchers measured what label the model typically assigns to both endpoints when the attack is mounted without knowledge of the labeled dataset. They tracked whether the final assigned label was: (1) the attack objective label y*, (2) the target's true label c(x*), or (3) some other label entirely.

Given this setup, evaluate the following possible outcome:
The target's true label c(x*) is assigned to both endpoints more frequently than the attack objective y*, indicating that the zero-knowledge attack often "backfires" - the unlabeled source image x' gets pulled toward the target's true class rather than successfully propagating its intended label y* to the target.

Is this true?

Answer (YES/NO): NO